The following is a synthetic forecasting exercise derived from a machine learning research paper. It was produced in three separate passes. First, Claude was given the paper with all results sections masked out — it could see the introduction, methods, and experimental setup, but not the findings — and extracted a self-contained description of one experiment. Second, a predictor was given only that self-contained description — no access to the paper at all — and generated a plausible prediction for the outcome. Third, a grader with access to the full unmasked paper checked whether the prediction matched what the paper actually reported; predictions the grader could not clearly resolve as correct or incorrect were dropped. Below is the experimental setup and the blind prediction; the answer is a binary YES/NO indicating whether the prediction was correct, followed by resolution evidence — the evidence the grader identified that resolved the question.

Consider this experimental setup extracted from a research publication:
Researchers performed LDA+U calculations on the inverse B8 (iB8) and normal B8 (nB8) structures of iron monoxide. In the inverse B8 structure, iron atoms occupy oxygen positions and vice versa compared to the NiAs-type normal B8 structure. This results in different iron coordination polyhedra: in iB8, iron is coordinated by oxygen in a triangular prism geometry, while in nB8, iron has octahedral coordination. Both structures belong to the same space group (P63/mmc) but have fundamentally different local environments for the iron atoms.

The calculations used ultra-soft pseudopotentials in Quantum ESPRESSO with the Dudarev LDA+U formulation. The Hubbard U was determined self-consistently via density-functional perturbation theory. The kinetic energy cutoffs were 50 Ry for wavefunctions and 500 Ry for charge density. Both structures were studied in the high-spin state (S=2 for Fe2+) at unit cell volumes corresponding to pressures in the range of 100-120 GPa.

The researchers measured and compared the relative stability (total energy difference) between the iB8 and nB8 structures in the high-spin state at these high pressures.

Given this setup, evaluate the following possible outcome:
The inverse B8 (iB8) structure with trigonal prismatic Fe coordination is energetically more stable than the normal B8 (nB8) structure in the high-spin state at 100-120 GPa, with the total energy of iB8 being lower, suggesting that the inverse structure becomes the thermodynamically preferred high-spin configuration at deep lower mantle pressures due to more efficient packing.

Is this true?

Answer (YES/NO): YES